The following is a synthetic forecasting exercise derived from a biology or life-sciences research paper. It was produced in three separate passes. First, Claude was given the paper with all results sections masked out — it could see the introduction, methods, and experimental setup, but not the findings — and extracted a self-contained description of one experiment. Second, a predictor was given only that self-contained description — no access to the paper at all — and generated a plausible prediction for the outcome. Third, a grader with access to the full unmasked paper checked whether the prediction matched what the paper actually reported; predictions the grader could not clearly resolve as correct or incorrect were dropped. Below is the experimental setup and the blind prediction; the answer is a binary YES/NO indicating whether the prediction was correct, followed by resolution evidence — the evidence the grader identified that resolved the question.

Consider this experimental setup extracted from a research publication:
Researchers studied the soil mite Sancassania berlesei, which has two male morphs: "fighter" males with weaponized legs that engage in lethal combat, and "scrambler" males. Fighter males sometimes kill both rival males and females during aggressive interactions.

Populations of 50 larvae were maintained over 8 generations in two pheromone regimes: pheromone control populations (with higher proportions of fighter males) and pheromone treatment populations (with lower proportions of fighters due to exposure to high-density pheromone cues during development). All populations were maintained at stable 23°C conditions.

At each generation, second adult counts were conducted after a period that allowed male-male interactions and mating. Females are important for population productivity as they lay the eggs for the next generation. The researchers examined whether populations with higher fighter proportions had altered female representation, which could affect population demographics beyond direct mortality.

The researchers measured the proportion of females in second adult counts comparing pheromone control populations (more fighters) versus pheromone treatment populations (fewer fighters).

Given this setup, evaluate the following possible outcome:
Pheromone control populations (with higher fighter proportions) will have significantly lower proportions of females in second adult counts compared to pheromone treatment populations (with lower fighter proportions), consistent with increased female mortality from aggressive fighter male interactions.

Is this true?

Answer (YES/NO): NO